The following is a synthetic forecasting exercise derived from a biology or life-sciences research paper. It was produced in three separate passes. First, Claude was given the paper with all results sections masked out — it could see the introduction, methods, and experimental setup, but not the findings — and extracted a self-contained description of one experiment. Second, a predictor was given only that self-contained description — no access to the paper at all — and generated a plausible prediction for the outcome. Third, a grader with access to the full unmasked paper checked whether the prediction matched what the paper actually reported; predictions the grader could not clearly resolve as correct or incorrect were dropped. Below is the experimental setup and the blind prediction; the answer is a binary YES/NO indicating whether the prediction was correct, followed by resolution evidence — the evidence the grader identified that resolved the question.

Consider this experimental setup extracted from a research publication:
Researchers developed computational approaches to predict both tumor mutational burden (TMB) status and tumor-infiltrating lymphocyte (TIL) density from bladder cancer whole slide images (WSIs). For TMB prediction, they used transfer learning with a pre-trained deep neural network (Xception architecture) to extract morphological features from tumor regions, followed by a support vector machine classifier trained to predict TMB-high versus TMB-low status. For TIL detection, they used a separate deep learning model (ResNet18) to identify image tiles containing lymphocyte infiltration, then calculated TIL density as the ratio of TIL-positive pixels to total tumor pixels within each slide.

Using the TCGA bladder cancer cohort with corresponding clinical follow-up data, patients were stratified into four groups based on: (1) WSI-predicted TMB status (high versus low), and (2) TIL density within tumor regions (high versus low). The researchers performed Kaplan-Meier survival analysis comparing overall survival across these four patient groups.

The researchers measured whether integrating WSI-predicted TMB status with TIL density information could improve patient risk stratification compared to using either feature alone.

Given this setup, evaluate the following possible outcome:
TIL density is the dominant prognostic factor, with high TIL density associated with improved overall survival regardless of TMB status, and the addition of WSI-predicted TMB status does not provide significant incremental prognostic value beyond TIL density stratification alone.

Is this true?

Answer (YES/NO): NO